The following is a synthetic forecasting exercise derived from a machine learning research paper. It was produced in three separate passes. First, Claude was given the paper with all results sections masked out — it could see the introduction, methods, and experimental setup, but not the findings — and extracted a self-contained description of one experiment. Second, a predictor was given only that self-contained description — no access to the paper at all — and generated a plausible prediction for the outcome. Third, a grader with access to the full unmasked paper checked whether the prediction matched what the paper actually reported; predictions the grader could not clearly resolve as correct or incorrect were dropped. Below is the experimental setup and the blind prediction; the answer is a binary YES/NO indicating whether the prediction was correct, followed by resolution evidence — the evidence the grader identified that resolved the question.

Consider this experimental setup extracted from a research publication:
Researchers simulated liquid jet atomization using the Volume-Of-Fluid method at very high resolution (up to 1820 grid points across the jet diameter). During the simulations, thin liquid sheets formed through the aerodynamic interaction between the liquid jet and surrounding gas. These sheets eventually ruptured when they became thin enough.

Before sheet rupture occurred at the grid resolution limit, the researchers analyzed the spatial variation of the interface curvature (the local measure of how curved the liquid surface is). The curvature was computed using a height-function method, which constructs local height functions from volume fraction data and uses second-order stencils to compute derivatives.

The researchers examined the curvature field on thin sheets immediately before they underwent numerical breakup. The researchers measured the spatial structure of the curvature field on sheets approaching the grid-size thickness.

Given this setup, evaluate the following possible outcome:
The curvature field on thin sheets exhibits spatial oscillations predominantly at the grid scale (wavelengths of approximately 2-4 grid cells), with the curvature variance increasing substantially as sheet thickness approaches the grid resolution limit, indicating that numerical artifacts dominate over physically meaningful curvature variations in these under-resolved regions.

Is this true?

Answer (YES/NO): YES